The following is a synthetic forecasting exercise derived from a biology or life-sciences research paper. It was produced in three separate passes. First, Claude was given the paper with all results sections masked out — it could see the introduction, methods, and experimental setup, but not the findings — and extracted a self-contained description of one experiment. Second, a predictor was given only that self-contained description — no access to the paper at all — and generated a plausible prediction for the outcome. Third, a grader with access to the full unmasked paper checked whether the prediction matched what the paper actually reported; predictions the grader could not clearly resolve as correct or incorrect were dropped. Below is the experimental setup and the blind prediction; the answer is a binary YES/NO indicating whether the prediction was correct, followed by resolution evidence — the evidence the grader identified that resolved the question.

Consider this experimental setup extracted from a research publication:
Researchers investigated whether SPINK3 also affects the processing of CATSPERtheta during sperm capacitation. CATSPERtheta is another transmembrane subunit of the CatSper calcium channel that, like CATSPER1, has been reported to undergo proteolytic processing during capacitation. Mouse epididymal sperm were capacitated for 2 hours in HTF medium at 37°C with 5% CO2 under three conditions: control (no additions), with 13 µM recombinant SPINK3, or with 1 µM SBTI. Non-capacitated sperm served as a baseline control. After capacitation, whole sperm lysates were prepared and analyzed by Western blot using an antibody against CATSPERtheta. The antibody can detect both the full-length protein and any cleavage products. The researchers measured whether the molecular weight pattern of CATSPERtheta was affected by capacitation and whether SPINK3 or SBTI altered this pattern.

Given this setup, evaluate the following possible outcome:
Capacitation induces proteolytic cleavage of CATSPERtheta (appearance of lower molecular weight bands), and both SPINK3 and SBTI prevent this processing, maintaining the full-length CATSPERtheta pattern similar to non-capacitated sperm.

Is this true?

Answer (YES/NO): NO